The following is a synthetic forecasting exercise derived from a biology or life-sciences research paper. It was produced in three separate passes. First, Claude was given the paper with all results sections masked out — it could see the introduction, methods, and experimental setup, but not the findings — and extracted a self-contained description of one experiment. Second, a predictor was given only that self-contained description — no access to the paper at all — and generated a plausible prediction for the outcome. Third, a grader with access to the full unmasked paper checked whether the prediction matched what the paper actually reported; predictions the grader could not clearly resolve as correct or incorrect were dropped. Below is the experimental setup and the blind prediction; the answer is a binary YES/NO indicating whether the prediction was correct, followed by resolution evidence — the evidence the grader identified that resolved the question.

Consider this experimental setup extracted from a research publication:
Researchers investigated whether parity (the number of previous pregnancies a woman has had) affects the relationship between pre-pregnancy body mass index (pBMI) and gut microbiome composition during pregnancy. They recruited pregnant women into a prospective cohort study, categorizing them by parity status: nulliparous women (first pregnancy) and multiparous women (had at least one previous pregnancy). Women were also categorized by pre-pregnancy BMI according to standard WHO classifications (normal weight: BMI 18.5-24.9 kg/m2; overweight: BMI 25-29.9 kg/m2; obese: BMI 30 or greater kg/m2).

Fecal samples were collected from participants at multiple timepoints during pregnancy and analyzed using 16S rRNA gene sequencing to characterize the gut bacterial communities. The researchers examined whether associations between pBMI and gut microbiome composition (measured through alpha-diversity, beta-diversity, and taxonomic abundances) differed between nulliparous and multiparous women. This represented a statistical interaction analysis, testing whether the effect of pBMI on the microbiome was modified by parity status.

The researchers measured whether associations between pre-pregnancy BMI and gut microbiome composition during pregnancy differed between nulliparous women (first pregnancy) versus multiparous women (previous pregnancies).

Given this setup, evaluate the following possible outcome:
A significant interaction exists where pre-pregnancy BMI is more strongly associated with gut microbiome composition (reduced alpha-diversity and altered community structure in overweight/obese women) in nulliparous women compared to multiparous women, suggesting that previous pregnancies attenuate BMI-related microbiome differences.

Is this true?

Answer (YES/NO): NO